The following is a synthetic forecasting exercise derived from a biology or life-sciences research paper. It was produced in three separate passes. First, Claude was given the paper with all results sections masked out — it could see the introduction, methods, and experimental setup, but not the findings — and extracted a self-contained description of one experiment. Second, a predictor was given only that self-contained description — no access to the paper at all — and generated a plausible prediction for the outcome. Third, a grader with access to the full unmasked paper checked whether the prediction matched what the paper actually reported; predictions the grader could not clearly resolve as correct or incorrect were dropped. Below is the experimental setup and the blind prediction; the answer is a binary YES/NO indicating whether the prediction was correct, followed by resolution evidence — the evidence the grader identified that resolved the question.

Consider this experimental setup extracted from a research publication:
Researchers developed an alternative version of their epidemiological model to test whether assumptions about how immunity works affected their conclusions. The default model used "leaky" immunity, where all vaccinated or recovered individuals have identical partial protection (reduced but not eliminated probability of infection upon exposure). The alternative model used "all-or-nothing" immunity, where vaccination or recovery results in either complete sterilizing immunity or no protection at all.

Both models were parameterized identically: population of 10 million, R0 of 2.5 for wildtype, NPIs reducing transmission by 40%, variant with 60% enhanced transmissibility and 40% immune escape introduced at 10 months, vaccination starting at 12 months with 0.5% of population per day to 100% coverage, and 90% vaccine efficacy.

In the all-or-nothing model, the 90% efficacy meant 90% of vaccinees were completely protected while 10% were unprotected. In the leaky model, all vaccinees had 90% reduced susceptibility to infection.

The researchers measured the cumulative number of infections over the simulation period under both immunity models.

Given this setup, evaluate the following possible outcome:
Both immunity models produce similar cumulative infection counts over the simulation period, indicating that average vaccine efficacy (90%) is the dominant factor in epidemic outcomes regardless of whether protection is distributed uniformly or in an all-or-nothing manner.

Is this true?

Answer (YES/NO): YES